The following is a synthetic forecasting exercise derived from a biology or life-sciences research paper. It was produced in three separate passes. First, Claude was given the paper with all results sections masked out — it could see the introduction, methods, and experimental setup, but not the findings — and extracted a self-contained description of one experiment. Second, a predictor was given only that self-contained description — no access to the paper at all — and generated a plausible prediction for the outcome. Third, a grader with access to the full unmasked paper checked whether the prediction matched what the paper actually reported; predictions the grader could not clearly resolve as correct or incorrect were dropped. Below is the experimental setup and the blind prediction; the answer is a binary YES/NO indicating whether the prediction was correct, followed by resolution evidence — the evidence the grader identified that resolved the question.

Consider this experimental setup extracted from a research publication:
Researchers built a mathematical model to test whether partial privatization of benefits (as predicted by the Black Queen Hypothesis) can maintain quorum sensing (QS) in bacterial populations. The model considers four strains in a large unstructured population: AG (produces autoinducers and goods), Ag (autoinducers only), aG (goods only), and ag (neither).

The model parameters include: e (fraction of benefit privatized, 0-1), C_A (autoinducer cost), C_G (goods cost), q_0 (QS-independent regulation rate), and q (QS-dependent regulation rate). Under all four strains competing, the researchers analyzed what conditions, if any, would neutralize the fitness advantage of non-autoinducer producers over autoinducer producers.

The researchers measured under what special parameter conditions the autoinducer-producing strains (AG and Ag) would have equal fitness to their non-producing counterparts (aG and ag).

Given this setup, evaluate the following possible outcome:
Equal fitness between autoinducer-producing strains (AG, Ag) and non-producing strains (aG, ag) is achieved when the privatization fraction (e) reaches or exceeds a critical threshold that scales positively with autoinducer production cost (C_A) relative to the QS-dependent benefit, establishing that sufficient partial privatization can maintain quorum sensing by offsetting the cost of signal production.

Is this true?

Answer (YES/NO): NO